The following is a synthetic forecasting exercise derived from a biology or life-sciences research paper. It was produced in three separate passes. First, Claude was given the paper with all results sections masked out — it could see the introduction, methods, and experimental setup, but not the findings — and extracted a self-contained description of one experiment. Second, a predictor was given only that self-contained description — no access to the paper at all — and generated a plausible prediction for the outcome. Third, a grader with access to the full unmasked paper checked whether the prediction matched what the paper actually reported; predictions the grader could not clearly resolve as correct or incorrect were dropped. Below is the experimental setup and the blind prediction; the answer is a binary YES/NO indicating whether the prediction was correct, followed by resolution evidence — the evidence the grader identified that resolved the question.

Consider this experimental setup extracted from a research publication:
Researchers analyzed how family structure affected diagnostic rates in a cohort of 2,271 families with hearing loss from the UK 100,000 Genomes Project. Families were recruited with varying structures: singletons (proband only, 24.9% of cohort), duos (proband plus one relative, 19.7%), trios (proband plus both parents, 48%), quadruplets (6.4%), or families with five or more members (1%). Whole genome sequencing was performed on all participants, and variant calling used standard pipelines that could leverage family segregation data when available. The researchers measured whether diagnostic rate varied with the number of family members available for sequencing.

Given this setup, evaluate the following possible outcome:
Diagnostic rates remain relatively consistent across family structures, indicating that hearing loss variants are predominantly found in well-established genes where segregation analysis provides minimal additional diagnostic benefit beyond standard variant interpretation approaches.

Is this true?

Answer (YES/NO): NO